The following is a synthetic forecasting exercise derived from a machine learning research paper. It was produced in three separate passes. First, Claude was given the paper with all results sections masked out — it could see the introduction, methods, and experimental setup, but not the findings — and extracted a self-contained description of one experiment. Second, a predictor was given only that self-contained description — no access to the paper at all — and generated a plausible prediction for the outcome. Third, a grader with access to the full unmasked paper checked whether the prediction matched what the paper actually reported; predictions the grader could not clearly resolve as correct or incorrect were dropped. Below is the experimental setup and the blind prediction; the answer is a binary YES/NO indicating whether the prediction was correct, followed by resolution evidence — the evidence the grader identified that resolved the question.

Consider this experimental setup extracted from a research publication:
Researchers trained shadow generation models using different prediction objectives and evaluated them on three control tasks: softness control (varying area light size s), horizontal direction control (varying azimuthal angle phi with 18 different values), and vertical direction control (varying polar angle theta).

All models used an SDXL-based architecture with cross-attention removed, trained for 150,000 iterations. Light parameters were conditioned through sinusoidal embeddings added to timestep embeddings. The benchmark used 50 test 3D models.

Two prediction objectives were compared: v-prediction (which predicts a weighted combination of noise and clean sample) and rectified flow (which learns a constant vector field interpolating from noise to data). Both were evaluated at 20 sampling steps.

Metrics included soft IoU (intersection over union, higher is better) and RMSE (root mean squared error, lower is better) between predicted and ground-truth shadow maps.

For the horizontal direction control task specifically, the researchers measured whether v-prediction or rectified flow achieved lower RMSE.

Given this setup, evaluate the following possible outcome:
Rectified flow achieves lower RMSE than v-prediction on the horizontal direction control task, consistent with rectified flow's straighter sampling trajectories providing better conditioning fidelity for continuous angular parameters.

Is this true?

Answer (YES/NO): NO